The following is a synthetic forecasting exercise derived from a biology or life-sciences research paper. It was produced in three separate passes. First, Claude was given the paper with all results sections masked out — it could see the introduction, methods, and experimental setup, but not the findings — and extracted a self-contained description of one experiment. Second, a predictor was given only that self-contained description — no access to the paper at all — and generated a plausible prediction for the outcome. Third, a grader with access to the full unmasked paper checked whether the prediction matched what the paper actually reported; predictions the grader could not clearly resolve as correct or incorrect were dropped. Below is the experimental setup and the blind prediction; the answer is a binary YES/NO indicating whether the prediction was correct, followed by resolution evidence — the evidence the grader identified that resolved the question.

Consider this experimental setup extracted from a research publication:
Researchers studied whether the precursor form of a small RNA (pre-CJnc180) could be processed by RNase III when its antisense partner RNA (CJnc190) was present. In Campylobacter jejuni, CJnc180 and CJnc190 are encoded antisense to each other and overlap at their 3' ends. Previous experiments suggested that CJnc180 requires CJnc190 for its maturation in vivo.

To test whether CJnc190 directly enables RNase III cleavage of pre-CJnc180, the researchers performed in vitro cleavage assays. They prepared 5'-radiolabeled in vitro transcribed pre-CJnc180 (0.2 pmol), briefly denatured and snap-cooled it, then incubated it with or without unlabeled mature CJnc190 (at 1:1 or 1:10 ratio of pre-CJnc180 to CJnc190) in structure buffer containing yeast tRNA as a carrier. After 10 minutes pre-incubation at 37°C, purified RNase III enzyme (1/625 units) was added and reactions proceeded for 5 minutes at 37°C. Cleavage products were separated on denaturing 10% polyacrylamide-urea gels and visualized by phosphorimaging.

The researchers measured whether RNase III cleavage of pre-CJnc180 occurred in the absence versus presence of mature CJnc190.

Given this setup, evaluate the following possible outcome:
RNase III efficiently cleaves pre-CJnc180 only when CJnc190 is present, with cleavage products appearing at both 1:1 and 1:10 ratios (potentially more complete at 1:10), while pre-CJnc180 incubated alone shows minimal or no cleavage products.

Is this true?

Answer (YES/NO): NO